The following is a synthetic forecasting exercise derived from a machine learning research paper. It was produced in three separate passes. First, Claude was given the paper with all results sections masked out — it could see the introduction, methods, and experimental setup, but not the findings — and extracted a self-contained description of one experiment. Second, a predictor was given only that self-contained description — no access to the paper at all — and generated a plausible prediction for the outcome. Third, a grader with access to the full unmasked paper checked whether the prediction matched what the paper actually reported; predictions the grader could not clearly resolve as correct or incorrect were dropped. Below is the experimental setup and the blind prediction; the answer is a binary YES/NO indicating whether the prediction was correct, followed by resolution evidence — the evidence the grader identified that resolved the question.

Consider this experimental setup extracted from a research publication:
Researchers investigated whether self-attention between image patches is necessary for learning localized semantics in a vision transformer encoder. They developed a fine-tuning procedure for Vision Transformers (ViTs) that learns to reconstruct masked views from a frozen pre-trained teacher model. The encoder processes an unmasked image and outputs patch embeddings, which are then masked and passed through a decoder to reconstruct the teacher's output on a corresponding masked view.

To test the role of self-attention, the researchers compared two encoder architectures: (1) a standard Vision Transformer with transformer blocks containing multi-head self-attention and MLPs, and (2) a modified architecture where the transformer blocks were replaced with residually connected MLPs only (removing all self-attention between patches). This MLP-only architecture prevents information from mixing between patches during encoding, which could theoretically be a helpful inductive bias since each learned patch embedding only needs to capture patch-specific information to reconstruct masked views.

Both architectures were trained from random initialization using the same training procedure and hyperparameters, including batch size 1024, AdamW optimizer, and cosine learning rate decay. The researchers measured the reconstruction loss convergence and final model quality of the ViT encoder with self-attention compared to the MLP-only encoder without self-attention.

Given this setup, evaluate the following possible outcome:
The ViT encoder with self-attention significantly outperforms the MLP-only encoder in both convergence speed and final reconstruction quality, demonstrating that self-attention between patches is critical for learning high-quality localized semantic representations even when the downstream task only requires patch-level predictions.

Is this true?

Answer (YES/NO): YES